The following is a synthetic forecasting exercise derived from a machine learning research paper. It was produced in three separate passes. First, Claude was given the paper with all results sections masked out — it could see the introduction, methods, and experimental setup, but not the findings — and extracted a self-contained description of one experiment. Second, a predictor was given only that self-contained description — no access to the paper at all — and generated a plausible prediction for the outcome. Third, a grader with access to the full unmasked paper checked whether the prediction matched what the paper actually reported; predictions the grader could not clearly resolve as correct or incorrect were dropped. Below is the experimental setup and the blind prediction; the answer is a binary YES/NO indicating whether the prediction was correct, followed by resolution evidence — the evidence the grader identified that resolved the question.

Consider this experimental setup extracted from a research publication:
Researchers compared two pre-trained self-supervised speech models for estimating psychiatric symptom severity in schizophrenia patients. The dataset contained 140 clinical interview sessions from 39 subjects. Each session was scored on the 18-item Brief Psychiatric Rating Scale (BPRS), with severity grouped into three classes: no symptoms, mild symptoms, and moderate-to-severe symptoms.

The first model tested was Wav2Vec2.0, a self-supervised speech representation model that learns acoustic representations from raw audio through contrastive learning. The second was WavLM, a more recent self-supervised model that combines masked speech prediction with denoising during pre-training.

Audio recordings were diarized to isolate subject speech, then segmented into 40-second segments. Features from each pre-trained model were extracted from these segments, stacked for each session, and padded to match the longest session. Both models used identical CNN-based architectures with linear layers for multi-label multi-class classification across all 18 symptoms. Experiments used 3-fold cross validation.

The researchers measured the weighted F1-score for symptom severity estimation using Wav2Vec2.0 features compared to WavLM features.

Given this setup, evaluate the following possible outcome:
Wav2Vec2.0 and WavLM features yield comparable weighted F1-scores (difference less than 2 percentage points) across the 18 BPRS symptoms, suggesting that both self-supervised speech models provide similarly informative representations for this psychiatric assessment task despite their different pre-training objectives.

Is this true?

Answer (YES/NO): YES